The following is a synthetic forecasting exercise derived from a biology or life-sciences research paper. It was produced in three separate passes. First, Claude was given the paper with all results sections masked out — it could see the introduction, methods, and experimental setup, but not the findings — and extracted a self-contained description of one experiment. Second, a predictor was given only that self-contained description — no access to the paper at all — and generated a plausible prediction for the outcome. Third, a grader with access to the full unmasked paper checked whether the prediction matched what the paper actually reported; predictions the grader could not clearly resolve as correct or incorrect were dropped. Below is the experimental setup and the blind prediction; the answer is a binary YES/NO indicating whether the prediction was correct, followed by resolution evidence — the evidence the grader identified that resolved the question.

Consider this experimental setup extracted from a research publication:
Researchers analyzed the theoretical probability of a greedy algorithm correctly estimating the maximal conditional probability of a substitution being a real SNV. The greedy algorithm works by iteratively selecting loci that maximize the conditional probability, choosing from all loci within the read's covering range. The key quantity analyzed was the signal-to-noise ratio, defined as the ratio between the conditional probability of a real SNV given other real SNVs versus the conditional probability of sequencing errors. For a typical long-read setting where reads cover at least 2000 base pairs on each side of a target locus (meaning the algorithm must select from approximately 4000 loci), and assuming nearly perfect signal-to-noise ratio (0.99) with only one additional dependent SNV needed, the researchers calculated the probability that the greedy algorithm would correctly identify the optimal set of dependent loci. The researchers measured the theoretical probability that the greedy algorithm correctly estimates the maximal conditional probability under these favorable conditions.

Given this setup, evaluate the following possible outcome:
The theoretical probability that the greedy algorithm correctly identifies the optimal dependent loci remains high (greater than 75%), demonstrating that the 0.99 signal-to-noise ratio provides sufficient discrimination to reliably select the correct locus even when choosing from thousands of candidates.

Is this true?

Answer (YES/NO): NO